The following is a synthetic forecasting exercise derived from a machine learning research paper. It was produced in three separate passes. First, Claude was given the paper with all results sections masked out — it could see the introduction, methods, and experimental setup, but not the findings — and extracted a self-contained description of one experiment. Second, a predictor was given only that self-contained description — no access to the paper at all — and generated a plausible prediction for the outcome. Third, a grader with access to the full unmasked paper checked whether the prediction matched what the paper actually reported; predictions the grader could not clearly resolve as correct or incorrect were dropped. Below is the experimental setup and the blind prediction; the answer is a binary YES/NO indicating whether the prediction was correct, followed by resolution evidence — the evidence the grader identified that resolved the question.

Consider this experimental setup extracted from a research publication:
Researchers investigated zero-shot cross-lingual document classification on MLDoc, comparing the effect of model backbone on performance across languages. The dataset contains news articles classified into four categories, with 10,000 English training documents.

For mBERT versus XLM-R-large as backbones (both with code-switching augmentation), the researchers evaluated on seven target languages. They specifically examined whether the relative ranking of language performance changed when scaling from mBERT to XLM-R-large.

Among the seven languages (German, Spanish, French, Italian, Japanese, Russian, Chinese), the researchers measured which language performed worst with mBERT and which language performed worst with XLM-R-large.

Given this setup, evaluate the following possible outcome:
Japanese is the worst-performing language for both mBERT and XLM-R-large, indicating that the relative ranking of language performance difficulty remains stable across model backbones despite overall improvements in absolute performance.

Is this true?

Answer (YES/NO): NO